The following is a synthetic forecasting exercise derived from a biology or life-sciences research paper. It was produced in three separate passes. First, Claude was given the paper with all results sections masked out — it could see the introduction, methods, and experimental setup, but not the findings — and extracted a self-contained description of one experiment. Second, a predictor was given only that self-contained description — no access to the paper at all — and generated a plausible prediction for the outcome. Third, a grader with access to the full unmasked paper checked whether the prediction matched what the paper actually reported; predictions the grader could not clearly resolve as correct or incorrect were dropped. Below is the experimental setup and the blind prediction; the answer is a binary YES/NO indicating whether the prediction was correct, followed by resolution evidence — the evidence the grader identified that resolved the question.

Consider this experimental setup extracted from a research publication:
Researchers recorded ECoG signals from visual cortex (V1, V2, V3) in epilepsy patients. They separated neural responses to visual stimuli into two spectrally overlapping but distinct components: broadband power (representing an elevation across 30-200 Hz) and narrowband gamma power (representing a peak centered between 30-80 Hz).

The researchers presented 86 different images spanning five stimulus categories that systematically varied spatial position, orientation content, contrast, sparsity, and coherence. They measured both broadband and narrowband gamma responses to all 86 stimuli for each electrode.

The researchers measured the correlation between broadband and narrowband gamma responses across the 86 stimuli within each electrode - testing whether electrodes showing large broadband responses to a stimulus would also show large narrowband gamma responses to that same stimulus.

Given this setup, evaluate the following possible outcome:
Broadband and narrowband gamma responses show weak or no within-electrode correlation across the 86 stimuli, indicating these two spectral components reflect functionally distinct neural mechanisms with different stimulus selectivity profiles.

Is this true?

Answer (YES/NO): YES